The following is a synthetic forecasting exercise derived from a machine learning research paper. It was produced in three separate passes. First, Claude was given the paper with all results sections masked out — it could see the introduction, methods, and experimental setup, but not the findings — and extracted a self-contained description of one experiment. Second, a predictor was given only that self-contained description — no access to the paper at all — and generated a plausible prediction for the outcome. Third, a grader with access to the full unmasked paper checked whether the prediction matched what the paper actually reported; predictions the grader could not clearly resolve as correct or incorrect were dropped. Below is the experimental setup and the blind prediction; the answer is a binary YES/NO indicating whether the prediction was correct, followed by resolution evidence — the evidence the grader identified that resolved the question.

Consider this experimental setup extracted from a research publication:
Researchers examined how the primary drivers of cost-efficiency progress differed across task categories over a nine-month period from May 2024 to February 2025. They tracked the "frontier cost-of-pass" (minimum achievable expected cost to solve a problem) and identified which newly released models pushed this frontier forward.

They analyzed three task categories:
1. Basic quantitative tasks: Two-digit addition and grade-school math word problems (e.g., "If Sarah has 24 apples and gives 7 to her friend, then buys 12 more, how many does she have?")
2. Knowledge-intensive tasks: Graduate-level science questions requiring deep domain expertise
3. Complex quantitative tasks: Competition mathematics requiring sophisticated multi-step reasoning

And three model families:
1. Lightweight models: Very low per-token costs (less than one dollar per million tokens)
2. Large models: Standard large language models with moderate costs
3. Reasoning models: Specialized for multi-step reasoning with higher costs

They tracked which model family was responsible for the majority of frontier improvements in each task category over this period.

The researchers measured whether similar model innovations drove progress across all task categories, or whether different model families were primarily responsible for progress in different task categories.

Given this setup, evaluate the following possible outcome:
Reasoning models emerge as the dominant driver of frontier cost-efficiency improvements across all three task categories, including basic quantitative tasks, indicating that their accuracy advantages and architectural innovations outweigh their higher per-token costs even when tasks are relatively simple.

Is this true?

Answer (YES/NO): NO